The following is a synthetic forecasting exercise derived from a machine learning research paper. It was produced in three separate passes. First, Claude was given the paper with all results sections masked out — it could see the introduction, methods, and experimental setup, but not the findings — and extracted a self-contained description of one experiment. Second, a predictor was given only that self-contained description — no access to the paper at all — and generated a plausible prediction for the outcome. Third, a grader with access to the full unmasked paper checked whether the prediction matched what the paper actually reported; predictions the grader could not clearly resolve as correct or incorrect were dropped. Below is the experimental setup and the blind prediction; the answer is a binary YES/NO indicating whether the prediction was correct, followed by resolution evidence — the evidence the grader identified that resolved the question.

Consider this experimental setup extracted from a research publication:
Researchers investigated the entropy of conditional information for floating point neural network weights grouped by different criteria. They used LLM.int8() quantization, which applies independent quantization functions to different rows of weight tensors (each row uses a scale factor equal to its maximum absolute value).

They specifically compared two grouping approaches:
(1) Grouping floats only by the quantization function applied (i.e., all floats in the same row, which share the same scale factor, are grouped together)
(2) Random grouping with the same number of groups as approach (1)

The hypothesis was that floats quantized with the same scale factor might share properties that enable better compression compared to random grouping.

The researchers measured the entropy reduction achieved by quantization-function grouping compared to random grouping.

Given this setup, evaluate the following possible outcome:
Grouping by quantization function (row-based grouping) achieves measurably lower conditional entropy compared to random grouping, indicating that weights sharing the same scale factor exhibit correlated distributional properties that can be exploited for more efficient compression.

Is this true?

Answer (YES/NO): NO